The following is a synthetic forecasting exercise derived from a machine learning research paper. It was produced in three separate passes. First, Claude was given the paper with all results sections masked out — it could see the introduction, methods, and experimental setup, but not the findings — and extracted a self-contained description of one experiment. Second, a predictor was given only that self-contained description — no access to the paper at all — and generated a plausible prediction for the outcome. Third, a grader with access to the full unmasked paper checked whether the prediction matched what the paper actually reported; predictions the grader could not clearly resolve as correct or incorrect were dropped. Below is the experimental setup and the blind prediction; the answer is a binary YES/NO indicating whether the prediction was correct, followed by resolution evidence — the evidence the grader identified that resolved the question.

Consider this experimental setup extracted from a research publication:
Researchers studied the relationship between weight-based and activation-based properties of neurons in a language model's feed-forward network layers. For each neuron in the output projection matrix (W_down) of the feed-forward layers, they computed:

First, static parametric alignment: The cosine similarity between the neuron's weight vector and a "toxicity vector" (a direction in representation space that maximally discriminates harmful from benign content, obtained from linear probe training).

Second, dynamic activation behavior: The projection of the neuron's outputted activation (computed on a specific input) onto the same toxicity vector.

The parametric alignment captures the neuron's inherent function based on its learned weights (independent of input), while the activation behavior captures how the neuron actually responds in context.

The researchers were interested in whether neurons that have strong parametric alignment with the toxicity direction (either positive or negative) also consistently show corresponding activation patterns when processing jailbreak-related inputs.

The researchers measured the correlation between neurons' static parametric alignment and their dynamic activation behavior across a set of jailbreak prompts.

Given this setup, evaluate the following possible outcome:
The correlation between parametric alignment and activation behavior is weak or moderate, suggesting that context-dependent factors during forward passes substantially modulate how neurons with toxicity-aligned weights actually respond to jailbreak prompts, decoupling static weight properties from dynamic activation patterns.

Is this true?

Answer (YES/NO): YES